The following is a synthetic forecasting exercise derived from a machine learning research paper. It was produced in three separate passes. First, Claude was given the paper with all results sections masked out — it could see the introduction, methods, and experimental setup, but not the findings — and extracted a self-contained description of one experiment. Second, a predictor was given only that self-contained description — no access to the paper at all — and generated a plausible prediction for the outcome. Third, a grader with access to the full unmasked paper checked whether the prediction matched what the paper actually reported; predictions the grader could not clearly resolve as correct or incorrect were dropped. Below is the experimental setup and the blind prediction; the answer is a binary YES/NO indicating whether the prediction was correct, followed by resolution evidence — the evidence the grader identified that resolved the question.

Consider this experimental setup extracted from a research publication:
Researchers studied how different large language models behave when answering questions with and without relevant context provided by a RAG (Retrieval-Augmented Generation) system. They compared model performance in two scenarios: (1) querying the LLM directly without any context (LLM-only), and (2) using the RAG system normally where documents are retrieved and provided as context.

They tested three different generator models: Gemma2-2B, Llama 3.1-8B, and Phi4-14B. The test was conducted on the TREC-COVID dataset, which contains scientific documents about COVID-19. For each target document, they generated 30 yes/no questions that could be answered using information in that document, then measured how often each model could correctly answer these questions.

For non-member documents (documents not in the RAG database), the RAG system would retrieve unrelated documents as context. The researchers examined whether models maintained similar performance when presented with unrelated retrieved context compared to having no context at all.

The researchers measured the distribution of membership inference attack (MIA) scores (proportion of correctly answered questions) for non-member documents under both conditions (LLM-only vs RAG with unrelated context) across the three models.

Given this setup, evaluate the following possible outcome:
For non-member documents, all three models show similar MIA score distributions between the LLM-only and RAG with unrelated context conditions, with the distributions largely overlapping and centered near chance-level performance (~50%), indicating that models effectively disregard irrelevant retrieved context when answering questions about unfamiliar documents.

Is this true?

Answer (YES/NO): NO